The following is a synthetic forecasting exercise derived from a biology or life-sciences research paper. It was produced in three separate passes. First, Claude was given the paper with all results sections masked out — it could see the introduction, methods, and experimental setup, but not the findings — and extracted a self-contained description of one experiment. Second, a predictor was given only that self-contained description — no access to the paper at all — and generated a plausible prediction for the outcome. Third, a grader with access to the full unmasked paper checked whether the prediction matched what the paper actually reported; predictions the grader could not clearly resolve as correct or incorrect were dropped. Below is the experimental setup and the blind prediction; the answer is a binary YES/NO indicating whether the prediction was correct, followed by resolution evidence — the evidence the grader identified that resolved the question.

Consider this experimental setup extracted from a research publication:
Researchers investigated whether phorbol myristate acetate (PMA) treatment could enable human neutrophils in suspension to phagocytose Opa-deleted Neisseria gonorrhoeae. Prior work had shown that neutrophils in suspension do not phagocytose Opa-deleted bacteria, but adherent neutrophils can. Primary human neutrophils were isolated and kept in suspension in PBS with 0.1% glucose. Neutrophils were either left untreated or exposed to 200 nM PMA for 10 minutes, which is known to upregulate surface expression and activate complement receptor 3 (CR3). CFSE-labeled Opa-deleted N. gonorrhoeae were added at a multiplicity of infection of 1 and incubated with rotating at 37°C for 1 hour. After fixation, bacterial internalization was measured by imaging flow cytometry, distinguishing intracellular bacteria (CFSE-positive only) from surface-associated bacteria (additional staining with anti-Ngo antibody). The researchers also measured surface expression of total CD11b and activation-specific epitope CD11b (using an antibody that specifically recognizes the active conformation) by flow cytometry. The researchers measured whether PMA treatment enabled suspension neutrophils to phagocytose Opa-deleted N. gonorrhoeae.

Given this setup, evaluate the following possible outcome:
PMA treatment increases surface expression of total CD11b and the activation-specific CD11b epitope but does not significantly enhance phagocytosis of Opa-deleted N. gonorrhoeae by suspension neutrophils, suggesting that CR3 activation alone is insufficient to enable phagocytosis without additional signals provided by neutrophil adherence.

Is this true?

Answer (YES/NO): NO